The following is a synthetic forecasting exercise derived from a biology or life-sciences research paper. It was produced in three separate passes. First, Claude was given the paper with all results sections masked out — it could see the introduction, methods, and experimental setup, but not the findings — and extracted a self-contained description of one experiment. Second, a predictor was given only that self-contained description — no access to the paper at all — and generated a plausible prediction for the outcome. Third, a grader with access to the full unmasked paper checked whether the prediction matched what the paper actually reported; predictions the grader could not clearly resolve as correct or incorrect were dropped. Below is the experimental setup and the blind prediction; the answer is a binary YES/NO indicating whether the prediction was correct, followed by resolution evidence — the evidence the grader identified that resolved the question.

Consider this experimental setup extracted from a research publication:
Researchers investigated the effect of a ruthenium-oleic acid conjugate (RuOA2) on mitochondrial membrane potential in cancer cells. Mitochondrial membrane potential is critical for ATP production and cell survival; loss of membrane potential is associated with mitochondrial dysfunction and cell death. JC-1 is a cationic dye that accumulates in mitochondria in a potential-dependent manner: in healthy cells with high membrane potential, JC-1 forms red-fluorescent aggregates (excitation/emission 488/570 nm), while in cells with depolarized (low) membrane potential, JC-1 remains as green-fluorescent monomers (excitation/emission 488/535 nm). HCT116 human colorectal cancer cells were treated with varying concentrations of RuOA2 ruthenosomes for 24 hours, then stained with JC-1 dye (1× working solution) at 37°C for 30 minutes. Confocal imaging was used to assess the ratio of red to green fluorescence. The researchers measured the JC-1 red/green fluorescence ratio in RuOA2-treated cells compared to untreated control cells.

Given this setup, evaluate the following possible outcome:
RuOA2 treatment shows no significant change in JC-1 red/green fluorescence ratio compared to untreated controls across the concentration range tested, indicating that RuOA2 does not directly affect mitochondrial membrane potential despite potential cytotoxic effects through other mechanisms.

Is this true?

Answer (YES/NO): NO